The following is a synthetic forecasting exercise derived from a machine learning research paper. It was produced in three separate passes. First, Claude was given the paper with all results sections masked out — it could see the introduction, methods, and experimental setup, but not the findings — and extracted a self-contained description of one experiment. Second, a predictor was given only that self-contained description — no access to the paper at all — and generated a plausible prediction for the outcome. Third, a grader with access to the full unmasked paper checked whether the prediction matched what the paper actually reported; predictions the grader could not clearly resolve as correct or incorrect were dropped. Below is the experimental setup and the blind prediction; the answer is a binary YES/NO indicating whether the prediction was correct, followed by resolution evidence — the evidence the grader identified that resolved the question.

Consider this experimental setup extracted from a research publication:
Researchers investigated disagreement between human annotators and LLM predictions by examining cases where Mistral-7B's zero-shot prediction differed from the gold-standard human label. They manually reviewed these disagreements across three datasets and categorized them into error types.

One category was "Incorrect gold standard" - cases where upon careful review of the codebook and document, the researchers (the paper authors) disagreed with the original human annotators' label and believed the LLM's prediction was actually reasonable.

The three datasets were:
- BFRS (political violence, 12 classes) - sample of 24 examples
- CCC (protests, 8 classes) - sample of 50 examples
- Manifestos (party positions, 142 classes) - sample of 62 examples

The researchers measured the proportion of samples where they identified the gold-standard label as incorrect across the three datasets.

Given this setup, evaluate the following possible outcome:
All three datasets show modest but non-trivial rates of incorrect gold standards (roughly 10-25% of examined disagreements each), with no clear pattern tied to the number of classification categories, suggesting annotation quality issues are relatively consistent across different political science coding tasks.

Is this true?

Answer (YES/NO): NO